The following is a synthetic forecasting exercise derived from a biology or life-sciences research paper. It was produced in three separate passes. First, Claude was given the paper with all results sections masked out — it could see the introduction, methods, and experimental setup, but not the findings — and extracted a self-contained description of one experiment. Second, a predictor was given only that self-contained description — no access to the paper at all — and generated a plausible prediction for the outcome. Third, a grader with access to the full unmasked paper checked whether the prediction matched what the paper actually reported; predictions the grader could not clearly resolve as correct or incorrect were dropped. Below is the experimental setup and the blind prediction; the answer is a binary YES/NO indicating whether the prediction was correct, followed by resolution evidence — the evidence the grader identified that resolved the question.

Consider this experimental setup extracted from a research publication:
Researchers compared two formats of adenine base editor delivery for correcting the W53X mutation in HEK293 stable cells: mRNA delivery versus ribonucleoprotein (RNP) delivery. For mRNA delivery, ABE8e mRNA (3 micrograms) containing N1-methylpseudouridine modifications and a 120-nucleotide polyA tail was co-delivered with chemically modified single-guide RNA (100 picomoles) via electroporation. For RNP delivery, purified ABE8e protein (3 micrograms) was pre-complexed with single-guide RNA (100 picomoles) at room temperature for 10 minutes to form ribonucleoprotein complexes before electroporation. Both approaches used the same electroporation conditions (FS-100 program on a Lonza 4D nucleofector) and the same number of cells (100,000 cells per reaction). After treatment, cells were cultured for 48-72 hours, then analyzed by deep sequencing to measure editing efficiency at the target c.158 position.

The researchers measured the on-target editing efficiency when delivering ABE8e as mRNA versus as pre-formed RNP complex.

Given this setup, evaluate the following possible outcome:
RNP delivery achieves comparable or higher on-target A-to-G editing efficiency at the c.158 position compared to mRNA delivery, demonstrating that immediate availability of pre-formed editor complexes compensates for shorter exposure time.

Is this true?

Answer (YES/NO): NO